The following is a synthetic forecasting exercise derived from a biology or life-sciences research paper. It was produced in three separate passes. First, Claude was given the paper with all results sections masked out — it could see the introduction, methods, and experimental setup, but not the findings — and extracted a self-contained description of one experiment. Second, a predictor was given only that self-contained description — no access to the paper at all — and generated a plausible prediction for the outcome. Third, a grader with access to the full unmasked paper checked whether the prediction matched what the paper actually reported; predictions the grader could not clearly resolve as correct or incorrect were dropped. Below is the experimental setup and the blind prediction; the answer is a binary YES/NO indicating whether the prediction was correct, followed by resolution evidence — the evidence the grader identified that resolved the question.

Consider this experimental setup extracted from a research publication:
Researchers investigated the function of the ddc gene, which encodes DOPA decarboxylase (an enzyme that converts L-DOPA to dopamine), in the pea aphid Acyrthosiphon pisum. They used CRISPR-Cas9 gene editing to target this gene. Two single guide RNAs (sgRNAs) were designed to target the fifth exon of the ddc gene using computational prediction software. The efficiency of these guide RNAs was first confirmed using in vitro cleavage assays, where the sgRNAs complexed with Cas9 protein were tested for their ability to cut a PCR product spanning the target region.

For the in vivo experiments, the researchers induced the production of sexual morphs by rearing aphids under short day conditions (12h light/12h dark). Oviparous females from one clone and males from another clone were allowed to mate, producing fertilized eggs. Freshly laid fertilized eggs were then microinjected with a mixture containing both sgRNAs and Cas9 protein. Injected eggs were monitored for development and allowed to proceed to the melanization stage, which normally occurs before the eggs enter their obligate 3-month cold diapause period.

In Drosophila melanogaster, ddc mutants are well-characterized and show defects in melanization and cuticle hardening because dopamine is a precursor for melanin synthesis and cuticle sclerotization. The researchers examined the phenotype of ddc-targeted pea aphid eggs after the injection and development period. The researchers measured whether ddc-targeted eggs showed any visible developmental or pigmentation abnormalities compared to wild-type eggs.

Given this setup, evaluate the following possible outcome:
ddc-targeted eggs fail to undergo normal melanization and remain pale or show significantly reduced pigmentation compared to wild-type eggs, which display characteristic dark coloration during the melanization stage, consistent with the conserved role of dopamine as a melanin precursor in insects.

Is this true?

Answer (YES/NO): YES